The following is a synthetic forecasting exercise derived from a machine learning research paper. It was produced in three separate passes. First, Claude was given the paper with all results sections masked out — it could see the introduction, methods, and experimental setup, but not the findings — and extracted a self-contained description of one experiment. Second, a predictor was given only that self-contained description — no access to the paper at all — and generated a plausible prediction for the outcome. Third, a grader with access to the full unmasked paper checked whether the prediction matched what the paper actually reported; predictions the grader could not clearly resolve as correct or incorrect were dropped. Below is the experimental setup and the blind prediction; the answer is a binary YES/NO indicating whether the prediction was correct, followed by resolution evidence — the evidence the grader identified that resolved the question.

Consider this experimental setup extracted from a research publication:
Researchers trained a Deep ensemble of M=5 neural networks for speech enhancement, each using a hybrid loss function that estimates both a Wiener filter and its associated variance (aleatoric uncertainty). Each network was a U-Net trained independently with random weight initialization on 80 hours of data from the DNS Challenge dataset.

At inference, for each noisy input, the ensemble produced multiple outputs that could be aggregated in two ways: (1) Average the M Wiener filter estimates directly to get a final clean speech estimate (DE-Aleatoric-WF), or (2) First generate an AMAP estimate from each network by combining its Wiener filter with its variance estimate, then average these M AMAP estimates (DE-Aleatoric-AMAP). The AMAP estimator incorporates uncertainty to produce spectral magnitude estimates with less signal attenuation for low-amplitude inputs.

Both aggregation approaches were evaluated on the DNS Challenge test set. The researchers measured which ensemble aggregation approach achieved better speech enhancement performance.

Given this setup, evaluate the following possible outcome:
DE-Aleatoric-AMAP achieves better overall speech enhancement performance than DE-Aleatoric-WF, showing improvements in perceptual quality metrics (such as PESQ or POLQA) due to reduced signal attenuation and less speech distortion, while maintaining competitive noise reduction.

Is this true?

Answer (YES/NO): YES